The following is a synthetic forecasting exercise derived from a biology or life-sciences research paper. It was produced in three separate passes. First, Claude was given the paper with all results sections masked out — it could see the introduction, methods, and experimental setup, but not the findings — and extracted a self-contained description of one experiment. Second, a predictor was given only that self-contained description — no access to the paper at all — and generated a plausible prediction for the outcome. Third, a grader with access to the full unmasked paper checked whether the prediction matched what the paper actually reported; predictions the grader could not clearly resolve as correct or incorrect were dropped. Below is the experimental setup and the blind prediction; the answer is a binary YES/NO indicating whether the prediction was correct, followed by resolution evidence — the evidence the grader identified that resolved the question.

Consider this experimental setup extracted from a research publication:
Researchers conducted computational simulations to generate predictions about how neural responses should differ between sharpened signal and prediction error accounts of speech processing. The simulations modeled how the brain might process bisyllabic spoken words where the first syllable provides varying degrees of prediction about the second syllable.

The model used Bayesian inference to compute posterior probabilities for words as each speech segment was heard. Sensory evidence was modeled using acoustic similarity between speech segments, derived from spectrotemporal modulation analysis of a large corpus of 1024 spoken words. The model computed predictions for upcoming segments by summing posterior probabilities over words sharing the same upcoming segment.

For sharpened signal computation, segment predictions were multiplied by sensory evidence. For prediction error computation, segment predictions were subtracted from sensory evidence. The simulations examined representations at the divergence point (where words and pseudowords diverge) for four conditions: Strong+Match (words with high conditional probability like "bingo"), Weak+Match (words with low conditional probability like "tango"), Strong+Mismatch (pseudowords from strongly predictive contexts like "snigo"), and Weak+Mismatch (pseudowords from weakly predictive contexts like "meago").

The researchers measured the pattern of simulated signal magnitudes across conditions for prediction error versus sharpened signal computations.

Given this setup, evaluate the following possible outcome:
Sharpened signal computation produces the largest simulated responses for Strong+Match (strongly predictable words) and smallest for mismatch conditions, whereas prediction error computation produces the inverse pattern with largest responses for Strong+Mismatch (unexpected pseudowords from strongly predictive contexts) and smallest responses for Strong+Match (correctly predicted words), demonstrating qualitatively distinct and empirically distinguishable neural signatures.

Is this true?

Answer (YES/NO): NO